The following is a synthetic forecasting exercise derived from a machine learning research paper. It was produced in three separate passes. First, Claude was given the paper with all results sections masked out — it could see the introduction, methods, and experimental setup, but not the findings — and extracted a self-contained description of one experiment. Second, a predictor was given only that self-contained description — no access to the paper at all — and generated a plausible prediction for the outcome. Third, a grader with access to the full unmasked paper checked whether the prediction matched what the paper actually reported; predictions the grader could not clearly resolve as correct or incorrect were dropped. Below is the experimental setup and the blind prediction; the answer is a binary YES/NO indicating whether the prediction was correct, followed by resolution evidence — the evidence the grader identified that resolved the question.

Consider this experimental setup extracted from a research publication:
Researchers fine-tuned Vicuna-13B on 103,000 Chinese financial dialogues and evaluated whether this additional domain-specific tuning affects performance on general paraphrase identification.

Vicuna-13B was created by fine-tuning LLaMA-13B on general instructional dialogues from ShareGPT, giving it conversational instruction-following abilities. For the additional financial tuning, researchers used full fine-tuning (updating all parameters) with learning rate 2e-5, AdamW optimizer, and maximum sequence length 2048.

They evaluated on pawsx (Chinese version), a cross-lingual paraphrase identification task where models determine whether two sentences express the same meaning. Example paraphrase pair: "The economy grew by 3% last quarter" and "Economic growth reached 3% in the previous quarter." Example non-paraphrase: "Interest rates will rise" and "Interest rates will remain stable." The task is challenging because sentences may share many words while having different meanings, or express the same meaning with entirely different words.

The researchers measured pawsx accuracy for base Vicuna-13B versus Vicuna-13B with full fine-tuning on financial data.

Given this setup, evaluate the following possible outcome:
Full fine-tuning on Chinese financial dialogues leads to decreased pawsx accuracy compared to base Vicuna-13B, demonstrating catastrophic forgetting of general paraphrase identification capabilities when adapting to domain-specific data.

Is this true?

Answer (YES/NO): NO